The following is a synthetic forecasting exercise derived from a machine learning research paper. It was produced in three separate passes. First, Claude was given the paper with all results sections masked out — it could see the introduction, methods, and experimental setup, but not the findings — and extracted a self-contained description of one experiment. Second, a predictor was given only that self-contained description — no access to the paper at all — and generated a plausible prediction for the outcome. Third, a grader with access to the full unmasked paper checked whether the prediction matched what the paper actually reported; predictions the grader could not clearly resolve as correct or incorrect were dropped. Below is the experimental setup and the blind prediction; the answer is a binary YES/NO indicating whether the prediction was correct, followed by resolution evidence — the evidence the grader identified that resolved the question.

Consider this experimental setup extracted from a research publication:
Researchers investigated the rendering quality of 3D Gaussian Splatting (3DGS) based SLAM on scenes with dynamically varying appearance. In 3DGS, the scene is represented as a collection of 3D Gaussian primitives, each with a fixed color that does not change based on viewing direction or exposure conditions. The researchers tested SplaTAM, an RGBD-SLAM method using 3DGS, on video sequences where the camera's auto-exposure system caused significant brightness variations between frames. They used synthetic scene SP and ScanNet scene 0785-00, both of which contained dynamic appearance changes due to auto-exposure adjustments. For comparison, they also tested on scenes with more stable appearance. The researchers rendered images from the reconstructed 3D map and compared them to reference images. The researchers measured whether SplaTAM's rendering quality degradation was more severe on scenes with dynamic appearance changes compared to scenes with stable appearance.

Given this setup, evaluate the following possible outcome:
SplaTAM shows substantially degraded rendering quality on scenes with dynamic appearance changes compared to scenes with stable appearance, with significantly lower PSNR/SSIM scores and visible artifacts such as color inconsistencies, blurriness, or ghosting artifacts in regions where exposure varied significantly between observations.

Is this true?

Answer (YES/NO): YES